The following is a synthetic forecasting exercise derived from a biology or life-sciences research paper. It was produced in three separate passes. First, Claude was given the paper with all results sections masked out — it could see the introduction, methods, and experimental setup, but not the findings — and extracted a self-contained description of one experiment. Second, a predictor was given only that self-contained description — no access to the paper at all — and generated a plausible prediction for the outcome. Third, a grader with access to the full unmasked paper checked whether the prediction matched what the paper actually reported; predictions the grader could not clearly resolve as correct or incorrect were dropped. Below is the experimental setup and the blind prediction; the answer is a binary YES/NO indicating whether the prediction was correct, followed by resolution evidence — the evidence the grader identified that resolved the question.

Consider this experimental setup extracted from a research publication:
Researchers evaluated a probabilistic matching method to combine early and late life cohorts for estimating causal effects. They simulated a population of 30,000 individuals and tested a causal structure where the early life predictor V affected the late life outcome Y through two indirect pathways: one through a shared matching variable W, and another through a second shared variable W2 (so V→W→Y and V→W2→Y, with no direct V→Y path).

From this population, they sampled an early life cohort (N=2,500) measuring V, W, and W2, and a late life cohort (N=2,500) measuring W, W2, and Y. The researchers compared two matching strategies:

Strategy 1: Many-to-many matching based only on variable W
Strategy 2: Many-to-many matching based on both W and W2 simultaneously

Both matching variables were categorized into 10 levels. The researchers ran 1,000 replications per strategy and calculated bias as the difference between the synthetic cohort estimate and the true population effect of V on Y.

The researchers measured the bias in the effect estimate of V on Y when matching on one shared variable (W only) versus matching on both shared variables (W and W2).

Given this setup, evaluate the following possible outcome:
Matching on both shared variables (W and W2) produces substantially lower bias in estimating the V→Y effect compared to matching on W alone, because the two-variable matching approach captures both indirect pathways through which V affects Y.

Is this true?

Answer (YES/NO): YES